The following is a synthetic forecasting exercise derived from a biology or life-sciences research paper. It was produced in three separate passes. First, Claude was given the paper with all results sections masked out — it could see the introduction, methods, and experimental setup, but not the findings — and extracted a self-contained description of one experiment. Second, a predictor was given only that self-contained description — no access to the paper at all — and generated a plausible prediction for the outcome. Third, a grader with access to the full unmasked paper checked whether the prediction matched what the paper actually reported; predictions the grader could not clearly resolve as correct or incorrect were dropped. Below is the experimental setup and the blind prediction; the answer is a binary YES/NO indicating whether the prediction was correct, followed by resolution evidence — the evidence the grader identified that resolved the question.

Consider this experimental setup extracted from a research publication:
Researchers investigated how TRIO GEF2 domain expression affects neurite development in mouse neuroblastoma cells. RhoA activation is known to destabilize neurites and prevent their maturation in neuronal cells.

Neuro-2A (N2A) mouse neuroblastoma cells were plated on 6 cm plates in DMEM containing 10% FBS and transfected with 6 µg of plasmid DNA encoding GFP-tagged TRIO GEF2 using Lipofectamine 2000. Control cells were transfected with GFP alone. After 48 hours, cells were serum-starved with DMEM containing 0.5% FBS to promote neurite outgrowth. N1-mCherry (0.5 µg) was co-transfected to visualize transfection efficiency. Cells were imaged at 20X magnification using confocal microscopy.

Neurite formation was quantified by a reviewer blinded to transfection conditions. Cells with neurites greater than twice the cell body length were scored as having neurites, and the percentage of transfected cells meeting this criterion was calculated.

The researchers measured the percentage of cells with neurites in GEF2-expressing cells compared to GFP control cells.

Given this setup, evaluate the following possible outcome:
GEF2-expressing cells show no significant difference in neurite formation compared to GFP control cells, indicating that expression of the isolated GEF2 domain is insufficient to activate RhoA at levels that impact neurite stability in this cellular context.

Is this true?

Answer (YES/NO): NO